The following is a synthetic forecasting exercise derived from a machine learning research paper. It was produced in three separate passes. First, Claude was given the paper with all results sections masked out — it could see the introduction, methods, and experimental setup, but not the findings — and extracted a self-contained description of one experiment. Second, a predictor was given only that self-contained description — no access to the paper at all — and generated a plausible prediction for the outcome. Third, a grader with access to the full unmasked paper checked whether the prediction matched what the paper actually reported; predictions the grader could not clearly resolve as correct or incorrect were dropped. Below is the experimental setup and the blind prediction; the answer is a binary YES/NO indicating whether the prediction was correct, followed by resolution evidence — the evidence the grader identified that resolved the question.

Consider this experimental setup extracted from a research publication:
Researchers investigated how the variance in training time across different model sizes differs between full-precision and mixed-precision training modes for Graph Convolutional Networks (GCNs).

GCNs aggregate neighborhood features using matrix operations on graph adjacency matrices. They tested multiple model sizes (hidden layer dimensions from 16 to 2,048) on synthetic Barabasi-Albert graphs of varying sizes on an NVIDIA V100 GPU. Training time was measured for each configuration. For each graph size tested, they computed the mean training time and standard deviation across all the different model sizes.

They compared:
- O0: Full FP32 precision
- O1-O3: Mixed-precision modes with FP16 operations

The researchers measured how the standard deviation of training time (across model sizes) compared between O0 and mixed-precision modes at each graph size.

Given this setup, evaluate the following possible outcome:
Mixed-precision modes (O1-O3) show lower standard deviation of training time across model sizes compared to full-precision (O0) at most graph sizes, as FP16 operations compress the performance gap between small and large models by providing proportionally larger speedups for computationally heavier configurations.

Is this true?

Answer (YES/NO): YES